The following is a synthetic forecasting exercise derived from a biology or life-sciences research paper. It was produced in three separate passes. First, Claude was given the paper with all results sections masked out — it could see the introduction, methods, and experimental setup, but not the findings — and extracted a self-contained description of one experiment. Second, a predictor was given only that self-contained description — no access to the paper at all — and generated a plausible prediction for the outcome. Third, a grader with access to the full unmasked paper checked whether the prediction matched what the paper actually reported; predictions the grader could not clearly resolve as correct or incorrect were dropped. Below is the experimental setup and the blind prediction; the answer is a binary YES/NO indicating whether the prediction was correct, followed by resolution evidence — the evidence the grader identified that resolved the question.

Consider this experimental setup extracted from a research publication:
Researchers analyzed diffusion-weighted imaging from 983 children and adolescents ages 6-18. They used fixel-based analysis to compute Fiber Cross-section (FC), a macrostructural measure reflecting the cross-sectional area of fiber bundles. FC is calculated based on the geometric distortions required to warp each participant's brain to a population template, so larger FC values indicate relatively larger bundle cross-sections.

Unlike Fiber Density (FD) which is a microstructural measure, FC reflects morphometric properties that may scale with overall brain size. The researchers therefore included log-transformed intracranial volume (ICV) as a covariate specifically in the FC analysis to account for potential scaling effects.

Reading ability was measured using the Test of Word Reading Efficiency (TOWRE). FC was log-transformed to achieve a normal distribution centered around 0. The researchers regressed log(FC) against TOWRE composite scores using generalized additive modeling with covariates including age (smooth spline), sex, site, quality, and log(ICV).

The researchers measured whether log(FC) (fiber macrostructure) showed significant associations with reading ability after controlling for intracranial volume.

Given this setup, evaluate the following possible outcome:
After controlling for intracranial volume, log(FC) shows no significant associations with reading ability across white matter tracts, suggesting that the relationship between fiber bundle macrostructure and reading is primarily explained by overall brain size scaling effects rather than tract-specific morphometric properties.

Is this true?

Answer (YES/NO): NO